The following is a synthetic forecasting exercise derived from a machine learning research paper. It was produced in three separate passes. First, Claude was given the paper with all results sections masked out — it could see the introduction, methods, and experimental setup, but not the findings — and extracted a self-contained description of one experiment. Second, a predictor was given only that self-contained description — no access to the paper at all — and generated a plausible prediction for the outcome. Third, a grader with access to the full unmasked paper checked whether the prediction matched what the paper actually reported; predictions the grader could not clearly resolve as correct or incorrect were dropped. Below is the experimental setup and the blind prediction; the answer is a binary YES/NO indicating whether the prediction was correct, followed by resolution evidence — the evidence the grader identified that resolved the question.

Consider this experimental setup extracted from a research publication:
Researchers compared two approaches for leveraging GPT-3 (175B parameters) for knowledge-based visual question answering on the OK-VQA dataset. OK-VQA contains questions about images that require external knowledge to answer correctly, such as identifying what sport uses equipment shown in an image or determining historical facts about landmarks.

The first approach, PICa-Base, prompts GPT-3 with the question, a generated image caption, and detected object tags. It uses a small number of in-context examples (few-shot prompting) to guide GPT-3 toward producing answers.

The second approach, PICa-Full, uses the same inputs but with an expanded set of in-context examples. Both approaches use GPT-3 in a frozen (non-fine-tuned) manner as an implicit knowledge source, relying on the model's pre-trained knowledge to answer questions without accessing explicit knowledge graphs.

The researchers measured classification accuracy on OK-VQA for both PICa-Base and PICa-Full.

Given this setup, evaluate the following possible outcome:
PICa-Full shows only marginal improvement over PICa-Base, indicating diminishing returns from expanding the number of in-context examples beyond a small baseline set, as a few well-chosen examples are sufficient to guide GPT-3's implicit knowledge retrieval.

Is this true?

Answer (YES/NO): NO